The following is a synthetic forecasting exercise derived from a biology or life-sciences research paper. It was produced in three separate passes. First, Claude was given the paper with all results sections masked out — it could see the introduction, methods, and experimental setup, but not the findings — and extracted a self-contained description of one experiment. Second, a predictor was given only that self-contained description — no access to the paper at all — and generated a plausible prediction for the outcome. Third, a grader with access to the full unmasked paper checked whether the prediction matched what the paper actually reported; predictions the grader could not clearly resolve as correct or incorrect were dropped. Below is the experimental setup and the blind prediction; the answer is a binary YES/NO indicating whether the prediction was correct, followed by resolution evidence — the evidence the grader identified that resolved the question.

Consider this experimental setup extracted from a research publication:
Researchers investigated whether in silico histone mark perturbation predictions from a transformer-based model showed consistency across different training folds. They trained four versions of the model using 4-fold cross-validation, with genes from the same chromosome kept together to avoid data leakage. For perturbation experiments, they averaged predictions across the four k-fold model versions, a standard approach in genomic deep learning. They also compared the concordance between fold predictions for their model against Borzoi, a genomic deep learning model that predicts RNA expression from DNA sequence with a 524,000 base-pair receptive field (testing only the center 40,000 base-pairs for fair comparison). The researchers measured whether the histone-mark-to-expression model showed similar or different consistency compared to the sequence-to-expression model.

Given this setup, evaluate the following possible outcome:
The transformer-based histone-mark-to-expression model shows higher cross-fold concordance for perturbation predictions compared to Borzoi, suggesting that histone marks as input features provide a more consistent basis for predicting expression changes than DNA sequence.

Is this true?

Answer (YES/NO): NO